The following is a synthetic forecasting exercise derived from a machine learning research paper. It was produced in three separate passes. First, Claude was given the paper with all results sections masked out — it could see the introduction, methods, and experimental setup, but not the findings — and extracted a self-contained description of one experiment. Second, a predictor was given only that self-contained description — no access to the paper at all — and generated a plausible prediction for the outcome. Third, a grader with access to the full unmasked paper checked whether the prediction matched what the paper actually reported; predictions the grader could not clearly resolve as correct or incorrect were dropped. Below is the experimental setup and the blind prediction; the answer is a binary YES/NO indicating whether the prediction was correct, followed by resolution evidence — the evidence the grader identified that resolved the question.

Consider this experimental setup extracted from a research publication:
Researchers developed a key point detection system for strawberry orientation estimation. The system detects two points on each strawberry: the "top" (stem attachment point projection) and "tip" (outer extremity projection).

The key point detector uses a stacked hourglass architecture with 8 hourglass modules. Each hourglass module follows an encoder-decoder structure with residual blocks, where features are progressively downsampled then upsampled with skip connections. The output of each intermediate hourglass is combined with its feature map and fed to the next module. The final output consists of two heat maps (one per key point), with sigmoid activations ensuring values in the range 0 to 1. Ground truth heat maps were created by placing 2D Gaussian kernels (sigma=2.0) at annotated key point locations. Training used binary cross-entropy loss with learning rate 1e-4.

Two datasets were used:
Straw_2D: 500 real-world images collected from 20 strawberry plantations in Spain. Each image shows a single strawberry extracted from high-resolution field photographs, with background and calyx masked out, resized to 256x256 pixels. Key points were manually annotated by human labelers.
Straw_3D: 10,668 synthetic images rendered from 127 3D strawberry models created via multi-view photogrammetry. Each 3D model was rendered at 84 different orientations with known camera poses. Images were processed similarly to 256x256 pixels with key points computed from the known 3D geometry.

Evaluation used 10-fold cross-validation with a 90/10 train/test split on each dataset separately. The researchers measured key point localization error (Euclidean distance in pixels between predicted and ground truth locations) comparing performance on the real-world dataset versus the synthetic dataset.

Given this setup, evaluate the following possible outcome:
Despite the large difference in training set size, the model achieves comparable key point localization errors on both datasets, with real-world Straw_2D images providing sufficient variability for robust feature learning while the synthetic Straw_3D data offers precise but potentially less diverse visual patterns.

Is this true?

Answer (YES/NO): NO